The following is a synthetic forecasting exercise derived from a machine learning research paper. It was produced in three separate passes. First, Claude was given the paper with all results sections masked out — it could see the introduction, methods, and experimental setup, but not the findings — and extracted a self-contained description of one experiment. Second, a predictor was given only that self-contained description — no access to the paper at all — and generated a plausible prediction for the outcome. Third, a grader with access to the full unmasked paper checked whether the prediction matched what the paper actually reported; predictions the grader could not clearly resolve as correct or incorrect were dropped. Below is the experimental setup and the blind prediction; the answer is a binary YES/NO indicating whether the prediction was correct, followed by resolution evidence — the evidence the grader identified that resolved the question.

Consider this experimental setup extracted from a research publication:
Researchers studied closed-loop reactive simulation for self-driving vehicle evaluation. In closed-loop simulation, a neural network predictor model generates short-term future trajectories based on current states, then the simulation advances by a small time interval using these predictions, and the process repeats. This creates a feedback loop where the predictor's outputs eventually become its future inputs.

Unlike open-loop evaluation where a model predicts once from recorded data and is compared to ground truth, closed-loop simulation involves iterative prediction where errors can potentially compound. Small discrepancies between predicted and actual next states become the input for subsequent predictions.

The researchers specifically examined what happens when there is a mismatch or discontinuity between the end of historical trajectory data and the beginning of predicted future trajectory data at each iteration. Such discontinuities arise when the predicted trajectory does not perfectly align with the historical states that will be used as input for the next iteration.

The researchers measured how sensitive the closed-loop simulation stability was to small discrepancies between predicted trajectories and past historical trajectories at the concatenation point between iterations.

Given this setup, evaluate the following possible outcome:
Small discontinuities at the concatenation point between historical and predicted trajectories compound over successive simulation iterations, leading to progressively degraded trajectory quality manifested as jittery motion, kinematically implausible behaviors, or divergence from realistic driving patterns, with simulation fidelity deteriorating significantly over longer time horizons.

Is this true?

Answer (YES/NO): YES